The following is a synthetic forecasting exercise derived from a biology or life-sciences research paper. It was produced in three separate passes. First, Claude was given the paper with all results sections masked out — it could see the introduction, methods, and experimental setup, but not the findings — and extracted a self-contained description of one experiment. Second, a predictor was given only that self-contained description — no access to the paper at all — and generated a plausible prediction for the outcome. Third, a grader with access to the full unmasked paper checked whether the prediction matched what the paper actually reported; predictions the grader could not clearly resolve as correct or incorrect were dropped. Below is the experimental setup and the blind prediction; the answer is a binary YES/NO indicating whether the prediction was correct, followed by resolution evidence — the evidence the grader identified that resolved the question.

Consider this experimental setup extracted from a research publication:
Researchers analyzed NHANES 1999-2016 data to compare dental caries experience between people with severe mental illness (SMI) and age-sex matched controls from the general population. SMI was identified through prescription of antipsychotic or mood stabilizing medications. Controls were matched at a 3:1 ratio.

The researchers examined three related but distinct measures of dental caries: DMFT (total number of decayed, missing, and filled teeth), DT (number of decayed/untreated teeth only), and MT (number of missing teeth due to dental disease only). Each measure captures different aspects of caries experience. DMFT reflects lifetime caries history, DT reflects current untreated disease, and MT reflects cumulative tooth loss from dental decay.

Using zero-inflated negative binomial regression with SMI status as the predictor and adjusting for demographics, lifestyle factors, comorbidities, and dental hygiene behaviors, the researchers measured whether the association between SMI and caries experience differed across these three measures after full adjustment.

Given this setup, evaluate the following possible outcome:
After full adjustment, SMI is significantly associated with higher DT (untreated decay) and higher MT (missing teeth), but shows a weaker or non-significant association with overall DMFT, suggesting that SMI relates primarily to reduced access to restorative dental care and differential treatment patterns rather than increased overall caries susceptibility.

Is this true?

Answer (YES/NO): NO